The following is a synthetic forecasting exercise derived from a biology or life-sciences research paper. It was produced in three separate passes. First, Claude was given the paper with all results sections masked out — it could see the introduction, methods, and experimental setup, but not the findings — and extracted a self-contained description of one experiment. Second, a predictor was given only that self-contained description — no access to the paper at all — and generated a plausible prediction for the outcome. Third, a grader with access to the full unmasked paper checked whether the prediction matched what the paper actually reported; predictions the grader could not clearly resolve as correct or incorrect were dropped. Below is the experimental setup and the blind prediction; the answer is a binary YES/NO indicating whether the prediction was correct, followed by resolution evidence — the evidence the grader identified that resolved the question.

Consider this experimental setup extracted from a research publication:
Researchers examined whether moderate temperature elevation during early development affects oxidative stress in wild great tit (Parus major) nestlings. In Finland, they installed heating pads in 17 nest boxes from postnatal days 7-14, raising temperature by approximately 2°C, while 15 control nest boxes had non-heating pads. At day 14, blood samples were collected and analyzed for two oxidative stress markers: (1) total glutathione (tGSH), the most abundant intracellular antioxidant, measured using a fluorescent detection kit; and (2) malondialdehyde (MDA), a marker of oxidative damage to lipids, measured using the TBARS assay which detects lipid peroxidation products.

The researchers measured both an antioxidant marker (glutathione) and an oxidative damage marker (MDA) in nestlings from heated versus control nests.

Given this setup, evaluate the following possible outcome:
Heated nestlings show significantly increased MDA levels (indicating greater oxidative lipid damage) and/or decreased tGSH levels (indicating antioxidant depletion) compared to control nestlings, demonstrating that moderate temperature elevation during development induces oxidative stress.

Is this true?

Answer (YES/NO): NO